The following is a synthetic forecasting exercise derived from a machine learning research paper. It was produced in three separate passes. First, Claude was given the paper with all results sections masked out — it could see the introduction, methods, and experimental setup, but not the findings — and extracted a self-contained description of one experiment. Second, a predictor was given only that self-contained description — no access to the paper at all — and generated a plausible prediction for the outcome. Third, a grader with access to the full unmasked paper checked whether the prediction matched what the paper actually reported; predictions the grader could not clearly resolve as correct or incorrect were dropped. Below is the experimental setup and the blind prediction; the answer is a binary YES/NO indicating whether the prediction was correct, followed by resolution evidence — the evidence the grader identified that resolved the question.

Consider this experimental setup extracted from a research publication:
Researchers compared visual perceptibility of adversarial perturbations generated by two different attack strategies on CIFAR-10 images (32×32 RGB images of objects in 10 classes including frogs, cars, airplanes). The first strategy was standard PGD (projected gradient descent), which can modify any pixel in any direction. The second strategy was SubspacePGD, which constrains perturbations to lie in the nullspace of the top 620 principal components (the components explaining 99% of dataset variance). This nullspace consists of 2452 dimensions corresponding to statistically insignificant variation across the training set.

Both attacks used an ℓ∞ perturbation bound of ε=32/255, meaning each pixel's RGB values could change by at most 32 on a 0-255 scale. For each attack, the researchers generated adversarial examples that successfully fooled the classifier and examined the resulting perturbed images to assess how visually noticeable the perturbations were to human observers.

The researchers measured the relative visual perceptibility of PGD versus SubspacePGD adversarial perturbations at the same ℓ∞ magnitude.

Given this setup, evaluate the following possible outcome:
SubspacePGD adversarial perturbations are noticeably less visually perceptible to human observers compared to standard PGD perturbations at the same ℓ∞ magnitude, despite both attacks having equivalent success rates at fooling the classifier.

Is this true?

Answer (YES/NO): NO